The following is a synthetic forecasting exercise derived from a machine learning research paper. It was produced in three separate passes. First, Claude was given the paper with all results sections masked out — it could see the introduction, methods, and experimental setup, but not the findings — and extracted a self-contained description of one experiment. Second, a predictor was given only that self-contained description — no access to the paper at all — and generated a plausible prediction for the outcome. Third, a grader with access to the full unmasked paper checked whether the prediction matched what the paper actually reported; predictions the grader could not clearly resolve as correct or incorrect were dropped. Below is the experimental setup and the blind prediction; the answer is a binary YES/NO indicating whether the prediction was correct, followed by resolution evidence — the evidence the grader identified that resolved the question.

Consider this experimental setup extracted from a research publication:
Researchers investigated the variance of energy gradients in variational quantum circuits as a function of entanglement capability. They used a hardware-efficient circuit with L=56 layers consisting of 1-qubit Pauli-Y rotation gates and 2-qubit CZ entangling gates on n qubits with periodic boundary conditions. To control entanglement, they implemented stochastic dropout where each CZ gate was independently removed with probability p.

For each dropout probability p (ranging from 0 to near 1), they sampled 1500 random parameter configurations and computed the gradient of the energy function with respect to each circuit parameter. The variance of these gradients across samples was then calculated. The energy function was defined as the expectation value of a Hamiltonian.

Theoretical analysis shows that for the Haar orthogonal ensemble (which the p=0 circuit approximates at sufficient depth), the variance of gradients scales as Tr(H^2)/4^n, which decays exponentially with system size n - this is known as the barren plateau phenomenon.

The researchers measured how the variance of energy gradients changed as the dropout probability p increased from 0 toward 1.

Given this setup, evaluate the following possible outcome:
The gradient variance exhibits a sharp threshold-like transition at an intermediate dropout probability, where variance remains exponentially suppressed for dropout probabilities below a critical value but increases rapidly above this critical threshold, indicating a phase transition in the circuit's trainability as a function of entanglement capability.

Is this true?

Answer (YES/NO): NO